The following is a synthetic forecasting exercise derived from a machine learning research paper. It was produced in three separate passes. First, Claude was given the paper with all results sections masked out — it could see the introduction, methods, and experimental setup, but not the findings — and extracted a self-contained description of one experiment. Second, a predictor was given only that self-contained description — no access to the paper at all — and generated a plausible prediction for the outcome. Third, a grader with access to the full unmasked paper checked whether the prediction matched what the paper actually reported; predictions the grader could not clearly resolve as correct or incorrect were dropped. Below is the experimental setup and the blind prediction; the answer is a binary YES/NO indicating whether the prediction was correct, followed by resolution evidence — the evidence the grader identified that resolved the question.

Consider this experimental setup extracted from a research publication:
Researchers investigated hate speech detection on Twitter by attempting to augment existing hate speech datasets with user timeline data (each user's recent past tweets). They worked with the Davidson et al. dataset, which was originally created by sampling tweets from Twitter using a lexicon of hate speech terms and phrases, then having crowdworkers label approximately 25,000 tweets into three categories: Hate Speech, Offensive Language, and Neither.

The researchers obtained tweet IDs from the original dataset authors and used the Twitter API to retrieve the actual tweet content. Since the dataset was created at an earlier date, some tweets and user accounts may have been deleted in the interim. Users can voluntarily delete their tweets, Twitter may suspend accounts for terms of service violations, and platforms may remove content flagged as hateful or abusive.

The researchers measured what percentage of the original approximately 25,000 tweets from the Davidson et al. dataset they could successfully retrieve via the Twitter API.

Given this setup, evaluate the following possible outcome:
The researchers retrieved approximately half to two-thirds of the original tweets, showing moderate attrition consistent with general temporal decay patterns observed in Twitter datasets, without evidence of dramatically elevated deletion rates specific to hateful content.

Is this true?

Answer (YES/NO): NO